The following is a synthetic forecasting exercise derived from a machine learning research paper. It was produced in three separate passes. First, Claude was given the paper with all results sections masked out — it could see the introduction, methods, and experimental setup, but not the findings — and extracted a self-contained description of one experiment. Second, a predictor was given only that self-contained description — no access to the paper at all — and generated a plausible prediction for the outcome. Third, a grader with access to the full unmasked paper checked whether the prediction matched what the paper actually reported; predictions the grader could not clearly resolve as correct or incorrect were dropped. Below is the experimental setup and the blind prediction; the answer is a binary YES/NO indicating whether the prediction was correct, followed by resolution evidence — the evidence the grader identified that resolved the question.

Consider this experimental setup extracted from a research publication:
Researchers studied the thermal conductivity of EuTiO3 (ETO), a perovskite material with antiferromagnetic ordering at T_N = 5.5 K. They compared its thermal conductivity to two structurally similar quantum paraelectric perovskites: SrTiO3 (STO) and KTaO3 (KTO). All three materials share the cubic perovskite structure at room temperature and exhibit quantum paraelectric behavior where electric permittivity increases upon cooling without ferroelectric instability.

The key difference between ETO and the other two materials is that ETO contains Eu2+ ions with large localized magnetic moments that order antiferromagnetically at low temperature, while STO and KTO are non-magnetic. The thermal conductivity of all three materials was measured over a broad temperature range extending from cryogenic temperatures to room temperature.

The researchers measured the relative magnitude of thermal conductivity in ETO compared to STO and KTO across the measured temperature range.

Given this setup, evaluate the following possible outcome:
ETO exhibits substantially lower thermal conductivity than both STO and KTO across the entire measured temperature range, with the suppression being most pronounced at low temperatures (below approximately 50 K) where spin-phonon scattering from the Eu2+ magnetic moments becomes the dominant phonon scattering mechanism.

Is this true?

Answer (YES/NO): NO